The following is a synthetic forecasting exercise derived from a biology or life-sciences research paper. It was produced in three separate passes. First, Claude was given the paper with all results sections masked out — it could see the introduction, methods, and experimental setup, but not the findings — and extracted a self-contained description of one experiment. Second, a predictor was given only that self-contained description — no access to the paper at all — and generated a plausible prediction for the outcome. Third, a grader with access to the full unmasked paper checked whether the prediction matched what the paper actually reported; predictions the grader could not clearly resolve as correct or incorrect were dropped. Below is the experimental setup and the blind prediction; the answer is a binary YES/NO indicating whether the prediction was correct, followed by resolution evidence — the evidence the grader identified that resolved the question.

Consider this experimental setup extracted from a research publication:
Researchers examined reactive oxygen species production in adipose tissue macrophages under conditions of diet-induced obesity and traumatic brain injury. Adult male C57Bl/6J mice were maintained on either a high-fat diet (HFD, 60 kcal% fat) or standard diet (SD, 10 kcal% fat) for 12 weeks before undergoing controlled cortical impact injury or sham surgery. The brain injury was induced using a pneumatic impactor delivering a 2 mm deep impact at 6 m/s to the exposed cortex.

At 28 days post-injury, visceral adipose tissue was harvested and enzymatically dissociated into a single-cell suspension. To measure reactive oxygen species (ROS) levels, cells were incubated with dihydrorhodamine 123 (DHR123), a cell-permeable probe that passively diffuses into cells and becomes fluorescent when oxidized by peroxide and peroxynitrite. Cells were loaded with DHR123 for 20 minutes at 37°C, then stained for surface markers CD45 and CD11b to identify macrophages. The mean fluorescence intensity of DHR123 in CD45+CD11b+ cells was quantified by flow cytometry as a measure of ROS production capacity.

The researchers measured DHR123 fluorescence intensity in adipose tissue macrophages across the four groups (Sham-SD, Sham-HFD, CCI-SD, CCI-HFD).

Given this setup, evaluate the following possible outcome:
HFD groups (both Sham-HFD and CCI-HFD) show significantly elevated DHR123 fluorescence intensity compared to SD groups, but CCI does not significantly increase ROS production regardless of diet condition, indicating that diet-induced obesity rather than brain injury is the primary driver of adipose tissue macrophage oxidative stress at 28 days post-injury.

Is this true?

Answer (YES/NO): NO